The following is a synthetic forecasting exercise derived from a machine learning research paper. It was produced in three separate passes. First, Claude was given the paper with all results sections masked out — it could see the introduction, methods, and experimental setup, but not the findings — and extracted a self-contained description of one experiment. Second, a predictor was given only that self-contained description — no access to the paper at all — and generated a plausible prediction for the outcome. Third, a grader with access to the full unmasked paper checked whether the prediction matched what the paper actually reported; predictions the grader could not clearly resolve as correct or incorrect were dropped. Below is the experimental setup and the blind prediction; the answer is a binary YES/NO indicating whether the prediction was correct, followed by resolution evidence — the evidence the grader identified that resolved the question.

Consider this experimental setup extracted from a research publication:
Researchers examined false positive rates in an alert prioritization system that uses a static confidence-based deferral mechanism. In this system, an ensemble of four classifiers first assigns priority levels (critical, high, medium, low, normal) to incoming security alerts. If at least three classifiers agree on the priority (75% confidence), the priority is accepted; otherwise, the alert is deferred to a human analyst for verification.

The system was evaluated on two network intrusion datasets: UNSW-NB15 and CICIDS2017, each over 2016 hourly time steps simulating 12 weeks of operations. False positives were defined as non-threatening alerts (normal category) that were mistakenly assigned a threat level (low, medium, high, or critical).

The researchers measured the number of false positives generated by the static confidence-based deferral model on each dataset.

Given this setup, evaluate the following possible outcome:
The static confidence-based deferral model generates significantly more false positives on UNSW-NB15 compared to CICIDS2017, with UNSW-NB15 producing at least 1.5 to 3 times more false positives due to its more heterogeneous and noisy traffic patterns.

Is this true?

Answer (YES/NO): NO